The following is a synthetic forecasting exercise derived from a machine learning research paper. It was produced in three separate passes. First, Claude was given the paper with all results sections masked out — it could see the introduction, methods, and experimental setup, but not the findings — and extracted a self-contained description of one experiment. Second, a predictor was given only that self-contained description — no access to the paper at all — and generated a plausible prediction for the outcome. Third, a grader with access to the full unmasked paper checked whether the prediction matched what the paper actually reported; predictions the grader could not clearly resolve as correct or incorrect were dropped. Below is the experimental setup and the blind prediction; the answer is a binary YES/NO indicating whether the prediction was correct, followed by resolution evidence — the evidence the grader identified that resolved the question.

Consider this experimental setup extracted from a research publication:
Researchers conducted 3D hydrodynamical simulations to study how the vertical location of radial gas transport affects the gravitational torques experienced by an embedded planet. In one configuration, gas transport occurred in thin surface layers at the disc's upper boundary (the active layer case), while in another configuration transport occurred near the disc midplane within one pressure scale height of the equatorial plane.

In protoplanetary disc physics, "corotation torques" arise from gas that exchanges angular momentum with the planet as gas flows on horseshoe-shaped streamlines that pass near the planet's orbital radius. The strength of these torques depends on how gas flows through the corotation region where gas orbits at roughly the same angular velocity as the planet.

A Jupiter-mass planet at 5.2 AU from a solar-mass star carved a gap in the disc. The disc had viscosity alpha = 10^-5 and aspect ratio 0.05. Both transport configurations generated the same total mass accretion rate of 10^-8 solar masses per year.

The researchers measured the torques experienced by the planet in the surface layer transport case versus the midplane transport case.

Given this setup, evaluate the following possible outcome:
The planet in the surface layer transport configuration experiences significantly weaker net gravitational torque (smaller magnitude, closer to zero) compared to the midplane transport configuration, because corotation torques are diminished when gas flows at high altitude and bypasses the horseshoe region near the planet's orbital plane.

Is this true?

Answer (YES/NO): NO